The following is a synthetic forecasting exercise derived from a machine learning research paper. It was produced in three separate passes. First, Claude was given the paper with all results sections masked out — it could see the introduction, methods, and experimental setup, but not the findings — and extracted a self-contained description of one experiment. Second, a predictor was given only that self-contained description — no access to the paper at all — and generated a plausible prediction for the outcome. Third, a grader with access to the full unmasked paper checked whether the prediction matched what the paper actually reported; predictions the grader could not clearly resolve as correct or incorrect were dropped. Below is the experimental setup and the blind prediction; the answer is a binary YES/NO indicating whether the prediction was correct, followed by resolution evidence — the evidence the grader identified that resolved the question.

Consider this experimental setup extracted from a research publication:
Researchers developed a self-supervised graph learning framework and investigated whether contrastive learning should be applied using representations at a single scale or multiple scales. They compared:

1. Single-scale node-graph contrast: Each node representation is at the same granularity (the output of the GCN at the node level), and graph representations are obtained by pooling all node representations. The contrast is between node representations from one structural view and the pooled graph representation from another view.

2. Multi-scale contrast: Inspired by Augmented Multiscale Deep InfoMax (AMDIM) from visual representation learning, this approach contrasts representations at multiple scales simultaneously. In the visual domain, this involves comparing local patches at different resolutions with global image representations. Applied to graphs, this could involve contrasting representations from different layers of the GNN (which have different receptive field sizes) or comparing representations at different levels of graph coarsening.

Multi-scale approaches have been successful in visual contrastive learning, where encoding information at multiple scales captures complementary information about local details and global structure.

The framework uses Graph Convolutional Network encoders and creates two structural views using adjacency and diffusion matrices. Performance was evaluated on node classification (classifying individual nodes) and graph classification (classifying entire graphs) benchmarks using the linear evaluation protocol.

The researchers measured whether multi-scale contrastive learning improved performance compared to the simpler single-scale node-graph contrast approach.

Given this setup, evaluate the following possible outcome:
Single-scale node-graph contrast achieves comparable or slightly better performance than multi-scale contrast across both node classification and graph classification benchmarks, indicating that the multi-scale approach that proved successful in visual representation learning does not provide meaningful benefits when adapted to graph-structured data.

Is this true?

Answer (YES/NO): NO